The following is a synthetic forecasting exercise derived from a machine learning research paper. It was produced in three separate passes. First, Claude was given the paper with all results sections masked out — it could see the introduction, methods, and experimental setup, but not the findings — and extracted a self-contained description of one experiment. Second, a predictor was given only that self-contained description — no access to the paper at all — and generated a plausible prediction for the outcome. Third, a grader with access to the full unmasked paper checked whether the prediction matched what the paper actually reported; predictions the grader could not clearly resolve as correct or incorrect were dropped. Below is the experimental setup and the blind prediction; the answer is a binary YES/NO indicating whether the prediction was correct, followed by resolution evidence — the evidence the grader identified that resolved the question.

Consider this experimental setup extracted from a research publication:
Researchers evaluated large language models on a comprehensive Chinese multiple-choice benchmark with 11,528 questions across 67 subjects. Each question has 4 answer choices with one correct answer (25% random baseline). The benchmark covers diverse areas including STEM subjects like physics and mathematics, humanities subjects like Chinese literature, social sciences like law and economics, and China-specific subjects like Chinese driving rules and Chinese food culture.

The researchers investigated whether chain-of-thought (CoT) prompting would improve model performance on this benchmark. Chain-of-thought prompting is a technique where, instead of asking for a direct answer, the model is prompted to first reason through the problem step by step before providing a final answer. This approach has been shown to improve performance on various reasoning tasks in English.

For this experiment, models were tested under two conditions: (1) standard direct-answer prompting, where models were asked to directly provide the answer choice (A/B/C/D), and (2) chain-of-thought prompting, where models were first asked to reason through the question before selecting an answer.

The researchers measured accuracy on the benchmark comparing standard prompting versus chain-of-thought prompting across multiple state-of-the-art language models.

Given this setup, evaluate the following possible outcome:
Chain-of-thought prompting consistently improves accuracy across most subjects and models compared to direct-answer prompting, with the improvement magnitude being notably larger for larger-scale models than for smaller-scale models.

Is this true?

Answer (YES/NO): NO